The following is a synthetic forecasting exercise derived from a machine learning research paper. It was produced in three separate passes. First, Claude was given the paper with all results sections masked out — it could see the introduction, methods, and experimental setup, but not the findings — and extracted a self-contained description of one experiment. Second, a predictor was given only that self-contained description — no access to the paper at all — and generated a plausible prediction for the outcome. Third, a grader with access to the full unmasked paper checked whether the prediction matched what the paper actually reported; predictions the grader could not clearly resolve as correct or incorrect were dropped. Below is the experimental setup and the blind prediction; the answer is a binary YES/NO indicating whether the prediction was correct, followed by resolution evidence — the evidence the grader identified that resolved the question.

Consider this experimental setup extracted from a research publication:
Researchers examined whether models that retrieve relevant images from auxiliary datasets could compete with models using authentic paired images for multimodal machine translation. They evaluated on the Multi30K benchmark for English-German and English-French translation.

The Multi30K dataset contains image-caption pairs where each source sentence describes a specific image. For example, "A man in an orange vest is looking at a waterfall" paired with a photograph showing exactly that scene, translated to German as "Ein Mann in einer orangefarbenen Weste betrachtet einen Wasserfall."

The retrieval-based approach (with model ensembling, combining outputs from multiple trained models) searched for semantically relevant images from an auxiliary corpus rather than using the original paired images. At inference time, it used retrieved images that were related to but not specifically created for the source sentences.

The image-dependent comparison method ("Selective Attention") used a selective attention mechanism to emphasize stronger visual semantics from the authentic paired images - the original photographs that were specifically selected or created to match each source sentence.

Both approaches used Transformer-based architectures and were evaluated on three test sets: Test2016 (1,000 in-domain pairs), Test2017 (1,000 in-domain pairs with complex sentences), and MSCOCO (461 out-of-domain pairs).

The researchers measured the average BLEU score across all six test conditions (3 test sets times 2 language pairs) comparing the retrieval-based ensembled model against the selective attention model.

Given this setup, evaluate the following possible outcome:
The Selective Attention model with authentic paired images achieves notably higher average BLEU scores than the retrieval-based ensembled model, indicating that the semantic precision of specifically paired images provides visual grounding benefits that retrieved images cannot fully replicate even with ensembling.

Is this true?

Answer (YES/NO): NO